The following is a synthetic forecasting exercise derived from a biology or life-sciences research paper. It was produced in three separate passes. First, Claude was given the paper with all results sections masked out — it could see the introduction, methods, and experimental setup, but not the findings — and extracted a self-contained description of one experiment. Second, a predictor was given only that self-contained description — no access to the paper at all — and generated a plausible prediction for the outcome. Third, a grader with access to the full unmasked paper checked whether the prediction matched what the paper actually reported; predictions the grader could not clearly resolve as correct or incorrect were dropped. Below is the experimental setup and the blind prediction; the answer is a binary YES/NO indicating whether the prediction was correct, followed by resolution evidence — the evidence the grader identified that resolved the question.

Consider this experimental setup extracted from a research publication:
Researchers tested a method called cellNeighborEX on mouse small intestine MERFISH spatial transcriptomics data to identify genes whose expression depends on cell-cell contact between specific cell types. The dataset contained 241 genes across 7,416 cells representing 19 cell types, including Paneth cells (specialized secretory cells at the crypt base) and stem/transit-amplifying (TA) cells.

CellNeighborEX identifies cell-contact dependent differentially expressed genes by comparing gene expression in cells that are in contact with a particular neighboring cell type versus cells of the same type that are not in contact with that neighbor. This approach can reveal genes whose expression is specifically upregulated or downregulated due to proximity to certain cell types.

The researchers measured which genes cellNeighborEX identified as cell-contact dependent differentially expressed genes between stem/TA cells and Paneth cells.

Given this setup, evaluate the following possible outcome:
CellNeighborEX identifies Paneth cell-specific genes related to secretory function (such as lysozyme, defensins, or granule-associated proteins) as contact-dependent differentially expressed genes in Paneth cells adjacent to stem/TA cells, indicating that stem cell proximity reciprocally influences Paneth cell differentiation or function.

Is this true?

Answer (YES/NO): NO